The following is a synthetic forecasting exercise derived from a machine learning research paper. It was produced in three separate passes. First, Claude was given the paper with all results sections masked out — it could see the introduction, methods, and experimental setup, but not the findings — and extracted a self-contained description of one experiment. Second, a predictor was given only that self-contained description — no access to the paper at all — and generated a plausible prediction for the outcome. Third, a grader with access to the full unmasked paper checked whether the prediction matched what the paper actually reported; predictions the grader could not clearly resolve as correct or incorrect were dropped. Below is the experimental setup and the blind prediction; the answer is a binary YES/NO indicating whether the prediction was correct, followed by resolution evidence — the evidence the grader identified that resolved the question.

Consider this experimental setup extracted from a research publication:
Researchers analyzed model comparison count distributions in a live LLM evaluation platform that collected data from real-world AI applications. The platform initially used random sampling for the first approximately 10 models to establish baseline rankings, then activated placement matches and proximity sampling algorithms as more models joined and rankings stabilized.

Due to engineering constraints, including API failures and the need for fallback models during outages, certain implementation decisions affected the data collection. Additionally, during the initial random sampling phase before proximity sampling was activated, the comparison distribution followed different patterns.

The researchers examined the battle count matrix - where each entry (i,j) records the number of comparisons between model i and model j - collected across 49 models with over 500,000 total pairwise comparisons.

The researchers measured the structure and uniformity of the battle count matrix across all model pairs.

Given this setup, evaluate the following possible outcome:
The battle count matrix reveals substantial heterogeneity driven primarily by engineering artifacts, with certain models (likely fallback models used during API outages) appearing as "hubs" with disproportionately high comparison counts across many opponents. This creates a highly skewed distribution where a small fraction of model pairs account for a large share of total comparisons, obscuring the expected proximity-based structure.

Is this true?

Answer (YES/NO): NO